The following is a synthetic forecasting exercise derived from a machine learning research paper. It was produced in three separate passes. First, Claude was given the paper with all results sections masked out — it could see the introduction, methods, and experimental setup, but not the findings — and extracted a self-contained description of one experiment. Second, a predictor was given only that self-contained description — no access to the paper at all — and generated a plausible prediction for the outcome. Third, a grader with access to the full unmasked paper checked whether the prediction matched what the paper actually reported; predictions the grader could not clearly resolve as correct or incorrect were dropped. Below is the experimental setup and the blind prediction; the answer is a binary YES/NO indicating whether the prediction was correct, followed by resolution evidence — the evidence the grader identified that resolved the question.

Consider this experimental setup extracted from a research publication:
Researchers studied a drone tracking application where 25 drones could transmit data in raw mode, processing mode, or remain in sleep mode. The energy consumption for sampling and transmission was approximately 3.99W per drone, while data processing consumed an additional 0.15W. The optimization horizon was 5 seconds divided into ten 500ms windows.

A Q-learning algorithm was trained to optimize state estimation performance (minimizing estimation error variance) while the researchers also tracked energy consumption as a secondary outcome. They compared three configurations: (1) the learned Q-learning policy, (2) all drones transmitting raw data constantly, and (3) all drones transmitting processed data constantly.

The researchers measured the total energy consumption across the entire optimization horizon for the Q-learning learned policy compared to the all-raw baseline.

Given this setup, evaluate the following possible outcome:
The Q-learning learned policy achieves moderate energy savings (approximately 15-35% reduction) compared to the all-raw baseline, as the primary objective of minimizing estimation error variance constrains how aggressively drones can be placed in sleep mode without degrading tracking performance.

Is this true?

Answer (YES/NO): YES